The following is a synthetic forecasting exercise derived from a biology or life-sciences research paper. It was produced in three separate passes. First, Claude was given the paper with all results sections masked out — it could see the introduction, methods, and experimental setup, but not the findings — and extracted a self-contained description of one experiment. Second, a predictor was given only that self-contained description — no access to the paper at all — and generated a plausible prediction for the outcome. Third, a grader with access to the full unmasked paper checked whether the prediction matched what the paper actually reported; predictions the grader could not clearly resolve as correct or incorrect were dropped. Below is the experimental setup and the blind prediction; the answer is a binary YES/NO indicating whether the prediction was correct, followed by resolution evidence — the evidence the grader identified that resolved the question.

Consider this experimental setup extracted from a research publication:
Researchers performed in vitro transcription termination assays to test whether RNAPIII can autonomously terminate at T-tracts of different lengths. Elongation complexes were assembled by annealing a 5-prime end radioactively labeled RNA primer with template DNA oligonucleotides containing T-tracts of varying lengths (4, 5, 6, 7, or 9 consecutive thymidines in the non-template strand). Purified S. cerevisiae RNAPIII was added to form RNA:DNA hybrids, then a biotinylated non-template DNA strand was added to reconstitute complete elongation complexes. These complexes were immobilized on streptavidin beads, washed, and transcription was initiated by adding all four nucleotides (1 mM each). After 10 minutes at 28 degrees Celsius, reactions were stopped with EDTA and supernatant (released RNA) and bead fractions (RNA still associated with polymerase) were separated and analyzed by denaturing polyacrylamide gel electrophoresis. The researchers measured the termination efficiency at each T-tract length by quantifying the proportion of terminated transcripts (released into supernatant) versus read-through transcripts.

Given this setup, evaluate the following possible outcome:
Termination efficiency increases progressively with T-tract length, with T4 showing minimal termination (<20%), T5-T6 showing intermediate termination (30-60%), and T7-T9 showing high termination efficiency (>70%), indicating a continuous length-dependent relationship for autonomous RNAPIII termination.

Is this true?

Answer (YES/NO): NO